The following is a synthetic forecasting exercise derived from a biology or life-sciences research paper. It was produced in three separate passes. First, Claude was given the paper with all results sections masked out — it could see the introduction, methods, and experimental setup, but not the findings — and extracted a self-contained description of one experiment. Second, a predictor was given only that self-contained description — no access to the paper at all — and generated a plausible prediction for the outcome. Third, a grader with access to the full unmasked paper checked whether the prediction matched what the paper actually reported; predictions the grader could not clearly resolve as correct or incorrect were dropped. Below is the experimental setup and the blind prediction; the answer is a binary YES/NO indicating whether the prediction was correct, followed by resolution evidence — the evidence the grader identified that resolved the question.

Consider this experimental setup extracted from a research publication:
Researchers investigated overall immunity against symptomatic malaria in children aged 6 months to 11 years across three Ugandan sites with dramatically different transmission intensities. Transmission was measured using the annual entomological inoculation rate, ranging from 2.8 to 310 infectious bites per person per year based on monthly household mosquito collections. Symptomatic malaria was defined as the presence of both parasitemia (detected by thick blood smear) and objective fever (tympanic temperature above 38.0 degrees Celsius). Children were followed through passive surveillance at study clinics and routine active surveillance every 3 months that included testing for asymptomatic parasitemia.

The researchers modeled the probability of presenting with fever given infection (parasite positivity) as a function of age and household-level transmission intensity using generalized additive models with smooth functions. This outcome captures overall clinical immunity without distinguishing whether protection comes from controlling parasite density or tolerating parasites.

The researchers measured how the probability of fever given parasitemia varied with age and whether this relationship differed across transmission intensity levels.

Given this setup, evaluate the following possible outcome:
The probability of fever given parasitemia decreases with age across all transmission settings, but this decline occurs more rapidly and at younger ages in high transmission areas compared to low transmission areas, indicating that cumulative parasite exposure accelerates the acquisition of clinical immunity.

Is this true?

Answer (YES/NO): NO